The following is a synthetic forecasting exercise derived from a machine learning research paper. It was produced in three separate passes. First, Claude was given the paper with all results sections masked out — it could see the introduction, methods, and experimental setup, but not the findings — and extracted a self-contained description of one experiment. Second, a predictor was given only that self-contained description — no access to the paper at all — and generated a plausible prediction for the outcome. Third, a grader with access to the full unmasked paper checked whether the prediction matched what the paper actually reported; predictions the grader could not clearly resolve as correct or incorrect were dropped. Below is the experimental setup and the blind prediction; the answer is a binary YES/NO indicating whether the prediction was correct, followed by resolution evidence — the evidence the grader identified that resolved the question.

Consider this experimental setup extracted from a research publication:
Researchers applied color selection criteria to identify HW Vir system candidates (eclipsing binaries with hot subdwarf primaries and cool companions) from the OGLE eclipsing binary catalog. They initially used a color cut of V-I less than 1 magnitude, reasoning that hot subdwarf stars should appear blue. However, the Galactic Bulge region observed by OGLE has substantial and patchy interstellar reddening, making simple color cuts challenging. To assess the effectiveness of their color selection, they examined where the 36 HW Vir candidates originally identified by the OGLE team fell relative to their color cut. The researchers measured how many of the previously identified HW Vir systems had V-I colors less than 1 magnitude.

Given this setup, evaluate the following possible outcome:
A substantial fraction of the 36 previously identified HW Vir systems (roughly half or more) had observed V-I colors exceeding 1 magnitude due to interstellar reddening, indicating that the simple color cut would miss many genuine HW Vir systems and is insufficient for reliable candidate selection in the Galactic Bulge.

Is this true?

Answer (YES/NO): NO